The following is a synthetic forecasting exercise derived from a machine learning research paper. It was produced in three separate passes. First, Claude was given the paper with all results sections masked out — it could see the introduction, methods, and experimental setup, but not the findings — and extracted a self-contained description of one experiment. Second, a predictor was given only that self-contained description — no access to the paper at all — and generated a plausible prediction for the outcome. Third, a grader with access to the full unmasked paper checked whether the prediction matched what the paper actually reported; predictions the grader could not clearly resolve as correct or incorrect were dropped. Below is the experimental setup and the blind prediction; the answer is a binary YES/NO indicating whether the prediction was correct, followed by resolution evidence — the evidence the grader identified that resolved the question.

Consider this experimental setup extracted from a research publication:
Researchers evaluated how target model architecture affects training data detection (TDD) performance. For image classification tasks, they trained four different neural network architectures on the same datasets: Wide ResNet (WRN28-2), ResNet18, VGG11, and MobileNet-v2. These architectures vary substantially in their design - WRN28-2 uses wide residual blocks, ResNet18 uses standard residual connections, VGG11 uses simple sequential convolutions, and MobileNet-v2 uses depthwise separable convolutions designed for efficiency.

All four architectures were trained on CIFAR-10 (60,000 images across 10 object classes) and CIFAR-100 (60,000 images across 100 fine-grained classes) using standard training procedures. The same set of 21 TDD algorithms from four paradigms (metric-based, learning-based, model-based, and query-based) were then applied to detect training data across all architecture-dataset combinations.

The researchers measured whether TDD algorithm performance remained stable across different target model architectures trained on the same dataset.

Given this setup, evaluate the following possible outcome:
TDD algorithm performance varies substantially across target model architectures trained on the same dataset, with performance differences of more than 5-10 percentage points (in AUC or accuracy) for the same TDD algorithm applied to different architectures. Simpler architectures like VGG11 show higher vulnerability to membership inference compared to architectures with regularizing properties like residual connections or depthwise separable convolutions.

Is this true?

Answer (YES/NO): YES